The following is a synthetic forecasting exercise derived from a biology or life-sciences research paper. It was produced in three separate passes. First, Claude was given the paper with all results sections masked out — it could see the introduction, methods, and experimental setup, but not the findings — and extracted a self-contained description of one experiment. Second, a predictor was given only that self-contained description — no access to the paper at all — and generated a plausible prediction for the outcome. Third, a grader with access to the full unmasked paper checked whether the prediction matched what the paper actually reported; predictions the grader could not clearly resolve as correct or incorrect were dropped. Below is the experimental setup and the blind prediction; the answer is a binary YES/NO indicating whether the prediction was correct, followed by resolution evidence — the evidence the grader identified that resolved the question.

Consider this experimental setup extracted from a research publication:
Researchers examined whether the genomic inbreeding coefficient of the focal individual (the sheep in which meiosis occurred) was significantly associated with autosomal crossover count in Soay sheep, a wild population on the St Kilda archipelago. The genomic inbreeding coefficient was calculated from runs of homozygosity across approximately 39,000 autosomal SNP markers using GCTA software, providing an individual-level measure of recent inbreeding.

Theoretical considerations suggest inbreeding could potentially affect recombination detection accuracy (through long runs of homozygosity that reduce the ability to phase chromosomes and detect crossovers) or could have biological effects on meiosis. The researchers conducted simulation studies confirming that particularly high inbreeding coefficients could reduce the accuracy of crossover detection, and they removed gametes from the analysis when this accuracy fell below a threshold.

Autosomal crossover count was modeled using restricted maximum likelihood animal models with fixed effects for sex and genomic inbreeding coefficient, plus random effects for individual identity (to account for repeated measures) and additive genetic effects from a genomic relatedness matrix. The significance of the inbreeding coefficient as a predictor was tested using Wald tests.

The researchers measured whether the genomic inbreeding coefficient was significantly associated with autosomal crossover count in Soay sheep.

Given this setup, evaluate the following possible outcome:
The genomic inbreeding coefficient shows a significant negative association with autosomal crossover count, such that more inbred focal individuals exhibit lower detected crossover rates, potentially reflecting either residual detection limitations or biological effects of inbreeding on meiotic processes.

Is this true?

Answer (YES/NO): NO